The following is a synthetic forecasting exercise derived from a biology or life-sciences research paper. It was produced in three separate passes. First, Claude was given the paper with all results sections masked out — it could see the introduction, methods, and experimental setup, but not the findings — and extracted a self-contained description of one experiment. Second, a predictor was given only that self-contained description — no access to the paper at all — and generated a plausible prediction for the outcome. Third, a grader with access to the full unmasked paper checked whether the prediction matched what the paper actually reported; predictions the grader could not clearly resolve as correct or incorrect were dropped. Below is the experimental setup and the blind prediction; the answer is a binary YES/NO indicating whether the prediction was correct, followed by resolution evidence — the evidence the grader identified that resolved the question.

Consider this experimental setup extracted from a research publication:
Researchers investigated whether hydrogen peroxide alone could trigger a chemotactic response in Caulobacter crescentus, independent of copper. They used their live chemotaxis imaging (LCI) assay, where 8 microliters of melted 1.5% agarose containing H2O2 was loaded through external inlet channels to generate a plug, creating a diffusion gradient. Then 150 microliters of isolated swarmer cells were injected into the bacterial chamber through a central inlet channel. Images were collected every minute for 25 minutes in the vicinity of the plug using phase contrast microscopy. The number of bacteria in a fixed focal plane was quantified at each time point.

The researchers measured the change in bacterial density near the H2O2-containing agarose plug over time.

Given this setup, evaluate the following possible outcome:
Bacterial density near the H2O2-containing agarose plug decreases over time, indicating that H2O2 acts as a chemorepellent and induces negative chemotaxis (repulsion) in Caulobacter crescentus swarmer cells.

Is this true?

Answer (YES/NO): YES